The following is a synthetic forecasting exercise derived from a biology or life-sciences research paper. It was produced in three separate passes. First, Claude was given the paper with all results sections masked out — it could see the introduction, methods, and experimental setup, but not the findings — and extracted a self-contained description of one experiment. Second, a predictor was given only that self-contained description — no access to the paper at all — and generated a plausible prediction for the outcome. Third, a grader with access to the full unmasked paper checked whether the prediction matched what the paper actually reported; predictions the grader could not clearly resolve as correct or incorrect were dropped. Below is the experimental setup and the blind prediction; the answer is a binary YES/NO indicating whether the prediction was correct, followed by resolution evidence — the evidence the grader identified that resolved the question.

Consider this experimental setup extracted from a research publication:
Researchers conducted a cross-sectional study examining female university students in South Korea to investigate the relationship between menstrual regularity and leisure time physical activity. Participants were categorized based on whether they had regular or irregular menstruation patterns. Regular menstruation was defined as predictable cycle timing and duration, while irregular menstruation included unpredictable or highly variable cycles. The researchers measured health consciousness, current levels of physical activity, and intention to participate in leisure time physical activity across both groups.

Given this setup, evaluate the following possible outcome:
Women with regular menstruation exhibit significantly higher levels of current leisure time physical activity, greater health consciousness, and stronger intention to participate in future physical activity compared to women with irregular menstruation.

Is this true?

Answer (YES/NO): YES